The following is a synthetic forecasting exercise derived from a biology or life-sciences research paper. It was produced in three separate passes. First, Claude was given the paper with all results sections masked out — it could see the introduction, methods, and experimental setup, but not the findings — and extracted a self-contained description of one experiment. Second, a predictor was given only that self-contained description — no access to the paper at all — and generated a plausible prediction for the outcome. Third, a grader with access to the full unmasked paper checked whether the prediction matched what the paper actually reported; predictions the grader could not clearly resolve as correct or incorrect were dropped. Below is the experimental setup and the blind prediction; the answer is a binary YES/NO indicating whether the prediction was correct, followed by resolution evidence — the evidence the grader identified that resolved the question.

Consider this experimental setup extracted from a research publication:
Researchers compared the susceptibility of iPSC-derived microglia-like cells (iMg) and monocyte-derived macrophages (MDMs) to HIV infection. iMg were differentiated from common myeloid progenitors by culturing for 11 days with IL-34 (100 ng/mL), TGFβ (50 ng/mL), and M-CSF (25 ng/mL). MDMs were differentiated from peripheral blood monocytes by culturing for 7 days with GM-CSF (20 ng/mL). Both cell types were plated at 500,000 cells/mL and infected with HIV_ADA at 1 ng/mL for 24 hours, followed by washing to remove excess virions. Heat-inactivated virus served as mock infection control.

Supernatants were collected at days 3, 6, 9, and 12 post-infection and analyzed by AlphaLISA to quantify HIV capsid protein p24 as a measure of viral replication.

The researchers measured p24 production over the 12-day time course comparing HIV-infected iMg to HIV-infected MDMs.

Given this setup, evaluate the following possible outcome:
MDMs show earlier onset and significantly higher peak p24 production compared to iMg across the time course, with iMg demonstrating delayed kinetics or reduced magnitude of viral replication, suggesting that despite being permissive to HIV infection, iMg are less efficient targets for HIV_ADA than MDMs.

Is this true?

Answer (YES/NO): YES